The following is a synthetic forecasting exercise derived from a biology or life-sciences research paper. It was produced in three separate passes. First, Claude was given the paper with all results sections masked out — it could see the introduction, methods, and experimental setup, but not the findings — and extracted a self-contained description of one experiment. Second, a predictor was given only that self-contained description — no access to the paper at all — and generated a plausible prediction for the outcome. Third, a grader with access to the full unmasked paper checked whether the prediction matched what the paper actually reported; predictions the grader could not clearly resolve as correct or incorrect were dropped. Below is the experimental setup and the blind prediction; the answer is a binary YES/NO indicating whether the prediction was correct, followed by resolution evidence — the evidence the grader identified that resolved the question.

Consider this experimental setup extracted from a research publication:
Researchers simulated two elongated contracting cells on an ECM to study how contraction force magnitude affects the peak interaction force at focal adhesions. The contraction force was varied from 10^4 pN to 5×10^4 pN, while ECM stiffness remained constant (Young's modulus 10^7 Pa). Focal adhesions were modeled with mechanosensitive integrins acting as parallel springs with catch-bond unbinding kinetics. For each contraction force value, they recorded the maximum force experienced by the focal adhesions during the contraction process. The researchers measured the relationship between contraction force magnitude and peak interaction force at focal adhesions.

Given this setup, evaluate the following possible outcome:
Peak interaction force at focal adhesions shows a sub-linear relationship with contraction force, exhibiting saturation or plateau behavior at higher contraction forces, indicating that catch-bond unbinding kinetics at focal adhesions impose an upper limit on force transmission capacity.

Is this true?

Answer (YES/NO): NO